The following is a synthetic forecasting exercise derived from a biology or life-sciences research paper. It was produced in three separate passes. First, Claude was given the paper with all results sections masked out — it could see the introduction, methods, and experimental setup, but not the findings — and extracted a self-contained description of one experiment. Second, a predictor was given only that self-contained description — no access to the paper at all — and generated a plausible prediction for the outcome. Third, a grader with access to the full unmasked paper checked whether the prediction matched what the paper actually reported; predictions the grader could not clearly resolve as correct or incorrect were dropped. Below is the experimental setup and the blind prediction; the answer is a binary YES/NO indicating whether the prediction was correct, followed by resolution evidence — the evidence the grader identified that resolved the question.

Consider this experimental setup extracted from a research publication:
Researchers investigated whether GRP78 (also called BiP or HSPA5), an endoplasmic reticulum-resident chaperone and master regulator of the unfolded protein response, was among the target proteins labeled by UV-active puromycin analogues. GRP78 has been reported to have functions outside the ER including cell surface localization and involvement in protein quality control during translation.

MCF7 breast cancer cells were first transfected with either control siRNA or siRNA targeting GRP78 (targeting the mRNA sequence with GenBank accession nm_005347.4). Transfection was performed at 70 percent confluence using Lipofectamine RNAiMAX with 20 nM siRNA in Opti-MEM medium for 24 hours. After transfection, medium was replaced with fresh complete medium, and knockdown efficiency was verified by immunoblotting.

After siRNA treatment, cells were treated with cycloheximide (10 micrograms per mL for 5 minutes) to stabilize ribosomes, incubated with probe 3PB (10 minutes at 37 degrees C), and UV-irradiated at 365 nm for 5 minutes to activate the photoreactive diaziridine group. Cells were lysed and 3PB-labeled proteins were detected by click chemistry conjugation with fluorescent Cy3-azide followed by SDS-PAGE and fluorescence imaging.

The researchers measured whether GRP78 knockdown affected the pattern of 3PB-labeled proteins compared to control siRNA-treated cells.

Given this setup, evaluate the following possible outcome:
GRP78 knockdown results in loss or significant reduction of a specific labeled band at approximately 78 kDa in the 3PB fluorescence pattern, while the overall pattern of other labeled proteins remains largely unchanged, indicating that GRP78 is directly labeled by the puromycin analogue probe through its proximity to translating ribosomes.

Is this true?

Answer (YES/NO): NO